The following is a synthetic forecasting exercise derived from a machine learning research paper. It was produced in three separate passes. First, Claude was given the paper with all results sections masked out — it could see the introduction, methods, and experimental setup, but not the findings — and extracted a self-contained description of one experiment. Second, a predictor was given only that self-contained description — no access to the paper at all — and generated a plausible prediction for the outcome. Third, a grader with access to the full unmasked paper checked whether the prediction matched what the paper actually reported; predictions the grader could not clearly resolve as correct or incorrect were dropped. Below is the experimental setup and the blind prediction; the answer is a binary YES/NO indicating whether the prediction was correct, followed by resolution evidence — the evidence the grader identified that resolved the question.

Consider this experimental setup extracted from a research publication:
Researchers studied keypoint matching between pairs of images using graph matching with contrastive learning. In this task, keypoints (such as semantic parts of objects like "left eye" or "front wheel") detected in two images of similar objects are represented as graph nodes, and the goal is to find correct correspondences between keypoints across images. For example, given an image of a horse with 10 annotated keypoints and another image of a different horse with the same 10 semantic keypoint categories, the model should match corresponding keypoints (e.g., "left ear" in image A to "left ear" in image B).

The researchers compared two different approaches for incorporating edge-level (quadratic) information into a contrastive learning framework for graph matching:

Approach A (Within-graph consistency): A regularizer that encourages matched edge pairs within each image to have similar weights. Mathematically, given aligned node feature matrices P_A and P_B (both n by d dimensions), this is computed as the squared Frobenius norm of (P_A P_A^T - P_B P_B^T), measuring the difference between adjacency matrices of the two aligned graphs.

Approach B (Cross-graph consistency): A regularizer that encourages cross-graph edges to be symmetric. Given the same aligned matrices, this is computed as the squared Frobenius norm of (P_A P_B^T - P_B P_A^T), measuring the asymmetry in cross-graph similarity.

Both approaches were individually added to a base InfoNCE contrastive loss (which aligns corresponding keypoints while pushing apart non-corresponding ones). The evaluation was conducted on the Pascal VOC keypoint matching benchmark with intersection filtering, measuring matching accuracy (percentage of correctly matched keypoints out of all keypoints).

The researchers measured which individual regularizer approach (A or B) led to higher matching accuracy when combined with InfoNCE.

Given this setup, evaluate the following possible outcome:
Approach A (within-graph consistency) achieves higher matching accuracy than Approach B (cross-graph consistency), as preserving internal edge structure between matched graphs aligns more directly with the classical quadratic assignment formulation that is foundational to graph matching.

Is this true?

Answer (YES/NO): YES